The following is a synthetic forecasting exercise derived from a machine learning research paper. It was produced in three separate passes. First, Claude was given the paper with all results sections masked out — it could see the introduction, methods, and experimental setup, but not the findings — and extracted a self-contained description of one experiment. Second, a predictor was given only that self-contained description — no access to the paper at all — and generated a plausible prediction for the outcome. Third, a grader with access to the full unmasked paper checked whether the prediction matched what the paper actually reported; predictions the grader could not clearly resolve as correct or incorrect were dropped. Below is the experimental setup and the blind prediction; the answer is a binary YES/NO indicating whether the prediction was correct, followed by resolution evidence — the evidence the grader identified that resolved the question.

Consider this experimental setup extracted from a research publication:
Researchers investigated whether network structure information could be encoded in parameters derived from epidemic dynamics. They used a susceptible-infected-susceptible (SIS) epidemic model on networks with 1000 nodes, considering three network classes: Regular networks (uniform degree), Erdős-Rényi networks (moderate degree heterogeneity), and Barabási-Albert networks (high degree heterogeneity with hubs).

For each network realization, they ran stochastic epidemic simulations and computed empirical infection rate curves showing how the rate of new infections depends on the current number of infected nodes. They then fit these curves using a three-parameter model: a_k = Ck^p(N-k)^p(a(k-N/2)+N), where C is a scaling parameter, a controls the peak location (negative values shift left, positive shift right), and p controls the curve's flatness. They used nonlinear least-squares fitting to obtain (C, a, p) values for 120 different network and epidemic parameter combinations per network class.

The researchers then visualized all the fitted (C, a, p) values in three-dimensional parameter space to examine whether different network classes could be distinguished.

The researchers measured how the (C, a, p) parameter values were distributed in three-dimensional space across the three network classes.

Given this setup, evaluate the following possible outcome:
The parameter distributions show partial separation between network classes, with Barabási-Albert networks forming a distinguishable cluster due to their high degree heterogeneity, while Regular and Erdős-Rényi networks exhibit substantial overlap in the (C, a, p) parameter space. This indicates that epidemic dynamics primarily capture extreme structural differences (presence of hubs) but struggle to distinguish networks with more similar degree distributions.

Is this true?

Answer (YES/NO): YES